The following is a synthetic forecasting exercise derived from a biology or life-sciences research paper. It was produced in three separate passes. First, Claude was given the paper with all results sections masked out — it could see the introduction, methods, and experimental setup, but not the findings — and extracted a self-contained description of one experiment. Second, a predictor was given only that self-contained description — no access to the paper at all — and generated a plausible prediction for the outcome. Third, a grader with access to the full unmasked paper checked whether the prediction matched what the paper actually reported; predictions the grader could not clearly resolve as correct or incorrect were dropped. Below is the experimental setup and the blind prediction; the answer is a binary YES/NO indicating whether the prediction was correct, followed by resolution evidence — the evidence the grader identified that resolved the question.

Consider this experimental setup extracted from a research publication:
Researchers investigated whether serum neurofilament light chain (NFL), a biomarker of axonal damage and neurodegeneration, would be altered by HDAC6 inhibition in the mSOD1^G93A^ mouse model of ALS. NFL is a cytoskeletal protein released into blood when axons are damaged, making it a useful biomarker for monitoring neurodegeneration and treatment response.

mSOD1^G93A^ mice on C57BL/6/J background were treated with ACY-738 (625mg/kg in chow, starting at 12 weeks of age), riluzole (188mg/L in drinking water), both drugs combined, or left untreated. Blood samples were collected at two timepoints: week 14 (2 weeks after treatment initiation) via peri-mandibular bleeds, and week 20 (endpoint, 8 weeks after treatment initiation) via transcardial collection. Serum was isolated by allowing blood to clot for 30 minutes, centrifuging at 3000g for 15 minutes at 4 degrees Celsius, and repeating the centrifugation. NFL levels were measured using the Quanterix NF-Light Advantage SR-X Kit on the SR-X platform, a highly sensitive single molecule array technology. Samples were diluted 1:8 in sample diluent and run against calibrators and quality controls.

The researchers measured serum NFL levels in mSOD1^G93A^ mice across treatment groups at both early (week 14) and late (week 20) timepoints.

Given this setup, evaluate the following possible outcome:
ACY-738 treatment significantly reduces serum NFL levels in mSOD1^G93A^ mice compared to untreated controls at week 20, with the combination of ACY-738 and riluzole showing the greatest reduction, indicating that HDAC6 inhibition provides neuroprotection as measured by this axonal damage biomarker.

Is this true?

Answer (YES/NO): NO